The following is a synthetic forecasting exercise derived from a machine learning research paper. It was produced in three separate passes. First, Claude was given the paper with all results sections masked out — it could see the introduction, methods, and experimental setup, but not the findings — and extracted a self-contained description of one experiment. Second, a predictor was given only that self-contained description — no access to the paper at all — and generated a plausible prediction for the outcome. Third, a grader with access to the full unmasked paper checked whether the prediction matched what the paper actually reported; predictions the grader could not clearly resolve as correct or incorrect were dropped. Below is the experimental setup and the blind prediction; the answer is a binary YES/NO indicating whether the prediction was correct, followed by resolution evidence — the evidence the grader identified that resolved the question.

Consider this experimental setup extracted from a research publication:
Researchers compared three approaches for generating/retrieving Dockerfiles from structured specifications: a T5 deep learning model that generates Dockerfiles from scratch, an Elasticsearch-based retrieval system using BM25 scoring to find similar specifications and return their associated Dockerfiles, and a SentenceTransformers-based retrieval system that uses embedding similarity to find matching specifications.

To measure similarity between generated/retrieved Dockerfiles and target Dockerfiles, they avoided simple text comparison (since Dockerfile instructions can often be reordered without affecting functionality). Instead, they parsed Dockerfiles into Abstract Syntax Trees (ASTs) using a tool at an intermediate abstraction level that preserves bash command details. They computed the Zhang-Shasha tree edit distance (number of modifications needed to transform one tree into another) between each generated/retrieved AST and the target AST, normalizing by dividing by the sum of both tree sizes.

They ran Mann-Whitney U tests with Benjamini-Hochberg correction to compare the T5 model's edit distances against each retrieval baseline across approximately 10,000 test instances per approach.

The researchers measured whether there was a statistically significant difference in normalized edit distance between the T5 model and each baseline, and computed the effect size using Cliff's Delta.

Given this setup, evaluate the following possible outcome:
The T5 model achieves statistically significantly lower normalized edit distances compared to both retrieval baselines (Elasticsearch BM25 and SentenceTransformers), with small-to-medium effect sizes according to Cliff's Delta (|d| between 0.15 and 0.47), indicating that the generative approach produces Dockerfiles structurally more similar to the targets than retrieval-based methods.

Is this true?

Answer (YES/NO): NO